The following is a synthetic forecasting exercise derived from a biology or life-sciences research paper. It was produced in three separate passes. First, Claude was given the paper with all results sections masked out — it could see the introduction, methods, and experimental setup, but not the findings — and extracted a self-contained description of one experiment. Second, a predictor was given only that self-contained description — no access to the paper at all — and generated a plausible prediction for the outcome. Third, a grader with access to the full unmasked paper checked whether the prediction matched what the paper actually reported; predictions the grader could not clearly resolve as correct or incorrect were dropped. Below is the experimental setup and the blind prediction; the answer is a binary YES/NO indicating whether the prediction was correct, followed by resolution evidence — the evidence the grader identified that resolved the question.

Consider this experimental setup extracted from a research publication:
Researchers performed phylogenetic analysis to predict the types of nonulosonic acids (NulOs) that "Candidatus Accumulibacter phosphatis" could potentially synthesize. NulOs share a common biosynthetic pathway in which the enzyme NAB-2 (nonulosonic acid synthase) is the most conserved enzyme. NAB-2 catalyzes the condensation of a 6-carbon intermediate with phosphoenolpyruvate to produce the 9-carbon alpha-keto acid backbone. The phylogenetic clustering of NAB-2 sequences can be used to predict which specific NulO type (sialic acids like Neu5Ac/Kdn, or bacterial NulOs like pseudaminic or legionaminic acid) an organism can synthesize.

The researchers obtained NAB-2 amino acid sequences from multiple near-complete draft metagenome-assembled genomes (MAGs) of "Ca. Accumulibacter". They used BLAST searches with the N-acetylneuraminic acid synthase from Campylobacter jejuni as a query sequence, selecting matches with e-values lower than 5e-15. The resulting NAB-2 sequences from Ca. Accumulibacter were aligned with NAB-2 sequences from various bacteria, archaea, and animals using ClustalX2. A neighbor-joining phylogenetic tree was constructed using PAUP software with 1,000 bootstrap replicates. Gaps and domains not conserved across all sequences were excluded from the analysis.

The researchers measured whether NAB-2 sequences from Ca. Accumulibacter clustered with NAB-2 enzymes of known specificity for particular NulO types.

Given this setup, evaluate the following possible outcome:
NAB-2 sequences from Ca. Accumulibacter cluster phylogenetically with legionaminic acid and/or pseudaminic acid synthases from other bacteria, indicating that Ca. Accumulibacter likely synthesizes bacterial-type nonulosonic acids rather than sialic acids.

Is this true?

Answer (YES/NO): NO